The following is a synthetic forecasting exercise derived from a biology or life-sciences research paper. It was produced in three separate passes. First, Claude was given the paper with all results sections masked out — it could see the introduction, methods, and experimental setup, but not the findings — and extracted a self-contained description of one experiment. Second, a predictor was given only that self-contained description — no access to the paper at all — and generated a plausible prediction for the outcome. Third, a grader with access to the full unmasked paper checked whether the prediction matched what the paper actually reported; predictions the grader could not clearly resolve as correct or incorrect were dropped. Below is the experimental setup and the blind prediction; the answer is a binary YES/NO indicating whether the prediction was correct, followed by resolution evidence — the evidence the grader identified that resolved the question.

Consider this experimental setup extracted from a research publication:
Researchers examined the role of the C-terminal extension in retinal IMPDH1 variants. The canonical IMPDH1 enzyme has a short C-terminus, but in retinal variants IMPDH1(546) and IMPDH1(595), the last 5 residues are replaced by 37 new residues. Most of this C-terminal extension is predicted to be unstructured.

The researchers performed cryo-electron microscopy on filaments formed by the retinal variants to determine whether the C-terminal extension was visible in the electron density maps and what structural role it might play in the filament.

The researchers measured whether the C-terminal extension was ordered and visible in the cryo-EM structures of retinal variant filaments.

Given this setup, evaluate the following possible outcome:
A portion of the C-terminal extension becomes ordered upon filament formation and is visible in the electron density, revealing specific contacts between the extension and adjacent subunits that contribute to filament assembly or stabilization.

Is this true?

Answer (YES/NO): NO